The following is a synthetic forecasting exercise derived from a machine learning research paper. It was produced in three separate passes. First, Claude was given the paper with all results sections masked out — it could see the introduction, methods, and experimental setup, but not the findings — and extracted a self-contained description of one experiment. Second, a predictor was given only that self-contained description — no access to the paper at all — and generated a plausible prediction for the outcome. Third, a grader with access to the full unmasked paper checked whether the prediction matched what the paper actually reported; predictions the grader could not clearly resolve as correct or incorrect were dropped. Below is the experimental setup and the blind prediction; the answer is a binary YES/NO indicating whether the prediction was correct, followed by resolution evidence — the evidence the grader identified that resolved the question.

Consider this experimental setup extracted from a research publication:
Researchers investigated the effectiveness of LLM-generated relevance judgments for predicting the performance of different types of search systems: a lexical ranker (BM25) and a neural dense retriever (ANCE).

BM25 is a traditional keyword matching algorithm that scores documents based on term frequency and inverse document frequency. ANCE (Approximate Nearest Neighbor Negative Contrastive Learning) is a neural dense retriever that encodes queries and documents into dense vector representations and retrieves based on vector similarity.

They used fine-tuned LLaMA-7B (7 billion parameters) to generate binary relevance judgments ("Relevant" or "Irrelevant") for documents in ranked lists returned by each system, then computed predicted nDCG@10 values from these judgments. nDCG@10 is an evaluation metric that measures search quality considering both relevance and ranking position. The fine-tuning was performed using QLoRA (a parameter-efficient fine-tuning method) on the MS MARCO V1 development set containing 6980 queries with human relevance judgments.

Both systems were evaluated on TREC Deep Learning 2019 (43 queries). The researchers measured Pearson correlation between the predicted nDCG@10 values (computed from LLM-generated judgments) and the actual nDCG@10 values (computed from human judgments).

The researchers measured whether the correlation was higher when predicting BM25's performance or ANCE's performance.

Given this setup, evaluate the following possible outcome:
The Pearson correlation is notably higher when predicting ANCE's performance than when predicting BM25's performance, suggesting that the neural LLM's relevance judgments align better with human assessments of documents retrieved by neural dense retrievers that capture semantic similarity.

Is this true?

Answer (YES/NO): NO